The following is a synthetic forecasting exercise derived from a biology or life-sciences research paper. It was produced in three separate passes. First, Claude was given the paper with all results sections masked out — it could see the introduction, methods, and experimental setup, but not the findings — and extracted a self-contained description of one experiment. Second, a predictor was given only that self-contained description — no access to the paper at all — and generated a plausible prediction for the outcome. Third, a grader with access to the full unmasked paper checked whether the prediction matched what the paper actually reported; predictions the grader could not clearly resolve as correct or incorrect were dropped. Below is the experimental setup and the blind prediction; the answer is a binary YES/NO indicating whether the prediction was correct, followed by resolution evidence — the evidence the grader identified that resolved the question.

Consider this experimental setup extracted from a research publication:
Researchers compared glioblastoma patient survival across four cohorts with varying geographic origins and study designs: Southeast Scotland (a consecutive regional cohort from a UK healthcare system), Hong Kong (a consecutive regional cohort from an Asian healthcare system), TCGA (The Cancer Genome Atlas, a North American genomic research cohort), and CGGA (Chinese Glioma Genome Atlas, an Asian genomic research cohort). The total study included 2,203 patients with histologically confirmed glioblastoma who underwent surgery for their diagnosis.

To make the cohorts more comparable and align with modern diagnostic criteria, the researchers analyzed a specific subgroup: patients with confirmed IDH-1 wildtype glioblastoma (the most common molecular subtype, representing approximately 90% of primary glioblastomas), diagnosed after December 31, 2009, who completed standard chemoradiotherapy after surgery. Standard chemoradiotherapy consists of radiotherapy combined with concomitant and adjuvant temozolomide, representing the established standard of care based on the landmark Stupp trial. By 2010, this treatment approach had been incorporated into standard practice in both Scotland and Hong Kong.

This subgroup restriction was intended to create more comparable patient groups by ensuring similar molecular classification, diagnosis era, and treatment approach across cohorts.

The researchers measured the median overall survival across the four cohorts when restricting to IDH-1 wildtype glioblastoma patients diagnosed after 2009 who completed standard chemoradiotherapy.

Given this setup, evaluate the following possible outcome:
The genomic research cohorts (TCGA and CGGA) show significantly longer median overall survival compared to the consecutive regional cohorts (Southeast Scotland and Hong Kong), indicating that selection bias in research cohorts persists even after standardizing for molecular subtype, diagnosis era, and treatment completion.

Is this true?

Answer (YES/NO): NO